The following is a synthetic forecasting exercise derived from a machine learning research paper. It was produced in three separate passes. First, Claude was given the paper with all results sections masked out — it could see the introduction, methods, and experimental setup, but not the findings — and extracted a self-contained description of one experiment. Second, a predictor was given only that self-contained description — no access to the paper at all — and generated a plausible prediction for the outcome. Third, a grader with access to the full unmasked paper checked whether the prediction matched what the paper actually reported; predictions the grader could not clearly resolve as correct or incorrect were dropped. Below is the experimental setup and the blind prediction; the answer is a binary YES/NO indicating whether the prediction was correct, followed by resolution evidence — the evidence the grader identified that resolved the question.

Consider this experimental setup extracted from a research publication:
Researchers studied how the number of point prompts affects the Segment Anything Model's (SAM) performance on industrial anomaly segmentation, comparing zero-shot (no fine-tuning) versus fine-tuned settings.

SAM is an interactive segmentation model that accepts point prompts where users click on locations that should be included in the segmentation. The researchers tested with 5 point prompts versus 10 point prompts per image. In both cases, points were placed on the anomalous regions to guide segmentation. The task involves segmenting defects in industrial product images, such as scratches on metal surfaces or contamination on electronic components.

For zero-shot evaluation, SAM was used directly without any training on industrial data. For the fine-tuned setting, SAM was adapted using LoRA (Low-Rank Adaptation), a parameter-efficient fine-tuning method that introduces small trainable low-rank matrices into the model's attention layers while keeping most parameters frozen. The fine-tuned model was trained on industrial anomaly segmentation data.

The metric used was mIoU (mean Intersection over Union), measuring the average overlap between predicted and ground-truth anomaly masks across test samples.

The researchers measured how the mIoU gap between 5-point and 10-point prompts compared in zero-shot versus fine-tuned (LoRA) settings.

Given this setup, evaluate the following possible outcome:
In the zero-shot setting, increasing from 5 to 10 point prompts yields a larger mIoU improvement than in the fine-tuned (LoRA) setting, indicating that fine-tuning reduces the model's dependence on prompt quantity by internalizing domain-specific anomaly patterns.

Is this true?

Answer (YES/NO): NO